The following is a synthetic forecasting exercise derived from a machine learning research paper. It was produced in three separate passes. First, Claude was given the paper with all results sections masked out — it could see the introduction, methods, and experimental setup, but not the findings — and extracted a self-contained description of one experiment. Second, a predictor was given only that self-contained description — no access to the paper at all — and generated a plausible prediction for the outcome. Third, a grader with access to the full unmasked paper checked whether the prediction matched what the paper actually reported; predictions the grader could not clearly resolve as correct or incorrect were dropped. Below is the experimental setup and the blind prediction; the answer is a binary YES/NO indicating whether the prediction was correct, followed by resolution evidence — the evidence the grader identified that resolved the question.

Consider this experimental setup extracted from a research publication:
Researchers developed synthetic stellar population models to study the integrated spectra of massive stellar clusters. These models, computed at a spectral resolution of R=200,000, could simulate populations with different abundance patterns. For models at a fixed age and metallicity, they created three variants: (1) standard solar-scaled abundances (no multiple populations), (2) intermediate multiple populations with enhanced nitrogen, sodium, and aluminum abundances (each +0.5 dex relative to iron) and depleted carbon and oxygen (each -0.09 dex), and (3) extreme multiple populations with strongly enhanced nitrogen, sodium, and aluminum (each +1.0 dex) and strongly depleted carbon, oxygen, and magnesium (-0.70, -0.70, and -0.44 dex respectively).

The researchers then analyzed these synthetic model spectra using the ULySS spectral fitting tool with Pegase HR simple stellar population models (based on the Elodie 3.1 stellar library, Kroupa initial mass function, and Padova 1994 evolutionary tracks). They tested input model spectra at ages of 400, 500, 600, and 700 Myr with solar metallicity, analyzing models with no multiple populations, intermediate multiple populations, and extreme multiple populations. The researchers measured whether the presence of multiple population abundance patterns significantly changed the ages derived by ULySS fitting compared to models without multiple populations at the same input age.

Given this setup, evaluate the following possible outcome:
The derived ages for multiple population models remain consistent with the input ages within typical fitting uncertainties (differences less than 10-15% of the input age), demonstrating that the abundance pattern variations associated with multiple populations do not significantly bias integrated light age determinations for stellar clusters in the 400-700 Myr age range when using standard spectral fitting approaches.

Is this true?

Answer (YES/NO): YES